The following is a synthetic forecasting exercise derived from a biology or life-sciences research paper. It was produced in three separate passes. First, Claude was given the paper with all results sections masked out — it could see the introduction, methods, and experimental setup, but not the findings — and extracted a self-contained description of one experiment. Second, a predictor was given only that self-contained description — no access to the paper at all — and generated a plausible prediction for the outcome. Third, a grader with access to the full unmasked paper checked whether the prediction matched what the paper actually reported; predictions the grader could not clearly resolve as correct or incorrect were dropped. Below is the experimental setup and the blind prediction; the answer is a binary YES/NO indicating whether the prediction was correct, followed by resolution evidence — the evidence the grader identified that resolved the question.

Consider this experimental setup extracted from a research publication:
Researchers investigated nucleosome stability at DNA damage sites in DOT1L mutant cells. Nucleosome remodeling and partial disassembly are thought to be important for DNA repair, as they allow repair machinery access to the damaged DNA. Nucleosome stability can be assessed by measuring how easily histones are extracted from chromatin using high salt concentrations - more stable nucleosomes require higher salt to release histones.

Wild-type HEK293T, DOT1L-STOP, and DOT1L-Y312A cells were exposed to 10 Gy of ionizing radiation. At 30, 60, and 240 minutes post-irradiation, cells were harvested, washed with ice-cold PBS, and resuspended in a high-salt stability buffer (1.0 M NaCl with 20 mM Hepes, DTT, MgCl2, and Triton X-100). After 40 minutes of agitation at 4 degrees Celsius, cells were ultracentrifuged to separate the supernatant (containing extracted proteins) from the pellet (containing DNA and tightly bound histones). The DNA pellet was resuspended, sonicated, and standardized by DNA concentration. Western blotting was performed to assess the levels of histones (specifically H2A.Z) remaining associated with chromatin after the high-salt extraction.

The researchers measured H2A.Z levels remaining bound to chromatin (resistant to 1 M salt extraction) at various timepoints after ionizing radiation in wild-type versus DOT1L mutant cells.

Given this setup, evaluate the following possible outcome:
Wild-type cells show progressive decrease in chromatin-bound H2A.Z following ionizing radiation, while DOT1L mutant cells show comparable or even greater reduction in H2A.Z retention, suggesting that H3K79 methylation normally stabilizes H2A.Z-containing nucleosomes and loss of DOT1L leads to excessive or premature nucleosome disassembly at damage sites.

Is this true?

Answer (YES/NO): NO